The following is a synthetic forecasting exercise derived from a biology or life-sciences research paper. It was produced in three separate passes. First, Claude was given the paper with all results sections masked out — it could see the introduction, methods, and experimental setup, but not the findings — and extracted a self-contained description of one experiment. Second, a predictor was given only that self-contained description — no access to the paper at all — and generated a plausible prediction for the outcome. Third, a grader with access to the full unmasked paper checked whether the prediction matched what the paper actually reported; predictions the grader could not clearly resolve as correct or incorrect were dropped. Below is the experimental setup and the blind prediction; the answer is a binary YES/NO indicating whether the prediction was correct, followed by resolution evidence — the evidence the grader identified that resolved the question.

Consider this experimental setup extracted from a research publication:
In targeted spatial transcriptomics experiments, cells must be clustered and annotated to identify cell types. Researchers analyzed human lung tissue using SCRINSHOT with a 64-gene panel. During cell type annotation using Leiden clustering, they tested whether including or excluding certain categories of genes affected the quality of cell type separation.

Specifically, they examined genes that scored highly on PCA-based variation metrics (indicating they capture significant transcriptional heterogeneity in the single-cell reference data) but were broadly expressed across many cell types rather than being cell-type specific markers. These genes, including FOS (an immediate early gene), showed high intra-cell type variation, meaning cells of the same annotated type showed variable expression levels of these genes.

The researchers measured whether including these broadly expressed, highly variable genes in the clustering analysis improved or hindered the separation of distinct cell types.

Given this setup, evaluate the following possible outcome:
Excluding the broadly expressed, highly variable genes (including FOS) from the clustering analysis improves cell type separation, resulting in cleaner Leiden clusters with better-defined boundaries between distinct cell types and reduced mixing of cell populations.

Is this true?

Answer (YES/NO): YES